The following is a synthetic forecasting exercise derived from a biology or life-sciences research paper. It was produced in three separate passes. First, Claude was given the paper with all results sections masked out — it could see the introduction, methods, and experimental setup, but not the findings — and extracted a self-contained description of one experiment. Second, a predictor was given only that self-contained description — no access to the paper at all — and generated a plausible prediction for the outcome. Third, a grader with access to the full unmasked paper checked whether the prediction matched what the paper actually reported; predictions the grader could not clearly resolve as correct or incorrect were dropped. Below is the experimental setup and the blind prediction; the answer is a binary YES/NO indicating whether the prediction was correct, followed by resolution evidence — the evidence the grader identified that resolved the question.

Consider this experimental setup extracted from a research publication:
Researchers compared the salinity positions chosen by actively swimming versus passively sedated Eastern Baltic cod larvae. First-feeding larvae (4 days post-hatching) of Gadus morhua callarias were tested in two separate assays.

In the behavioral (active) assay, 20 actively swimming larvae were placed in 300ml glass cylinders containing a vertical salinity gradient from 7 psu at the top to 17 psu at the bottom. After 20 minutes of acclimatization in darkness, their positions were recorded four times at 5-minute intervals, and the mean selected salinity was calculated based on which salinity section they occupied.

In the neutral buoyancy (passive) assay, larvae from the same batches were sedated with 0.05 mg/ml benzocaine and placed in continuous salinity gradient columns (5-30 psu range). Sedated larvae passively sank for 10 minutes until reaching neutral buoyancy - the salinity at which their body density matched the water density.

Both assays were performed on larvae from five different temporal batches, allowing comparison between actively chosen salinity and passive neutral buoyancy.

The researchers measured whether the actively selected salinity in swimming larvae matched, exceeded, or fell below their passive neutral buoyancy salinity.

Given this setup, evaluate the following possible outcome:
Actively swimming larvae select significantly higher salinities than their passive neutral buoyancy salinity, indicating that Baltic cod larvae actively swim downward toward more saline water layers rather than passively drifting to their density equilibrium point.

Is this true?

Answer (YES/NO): NO